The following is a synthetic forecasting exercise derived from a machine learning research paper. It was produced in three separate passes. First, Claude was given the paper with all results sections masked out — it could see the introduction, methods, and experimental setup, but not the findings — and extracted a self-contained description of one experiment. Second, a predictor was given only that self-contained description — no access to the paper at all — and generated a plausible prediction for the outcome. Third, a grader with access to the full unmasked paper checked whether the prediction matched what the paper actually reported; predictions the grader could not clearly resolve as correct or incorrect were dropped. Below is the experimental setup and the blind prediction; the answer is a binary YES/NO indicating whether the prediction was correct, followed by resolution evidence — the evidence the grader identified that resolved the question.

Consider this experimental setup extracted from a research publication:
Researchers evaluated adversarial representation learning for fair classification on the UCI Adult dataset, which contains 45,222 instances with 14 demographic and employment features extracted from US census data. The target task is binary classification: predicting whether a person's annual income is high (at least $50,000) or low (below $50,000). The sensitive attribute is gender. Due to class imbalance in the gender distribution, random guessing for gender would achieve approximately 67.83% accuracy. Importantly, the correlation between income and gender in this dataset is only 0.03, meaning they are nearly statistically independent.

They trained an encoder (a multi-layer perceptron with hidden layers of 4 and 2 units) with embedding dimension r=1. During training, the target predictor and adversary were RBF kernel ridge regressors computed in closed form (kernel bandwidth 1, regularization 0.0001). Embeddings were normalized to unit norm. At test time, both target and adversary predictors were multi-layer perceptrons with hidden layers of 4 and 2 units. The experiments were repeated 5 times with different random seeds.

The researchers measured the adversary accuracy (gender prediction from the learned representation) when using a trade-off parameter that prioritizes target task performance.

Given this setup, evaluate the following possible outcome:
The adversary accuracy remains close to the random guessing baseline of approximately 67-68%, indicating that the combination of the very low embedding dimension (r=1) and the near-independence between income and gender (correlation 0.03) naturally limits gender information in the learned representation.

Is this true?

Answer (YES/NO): YES